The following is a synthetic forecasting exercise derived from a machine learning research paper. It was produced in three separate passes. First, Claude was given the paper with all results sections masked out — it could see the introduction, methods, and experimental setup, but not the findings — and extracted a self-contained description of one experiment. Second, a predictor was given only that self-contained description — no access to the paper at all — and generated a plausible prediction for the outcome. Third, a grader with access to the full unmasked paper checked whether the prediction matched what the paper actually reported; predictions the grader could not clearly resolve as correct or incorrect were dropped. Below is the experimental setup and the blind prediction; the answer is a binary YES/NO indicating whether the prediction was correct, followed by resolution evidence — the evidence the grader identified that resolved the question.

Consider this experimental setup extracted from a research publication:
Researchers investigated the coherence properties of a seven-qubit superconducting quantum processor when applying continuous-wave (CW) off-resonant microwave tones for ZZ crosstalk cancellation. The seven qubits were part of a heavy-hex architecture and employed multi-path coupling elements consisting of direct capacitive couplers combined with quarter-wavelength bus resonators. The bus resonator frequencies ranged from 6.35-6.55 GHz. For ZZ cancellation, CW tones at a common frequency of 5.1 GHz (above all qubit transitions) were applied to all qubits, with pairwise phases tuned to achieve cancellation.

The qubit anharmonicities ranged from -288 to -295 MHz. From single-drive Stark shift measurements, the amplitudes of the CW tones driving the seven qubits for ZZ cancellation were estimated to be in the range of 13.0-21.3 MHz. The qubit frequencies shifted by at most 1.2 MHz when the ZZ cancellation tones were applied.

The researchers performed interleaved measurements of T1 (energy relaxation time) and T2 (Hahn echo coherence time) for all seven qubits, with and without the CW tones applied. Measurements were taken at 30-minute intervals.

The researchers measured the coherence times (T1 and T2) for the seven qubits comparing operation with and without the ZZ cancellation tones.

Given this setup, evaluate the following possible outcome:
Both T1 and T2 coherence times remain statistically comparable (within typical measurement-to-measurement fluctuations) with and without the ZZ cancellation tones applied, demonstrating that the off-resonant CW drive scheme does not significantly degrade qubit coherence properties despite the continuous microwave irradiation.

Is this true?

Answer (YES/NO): NO